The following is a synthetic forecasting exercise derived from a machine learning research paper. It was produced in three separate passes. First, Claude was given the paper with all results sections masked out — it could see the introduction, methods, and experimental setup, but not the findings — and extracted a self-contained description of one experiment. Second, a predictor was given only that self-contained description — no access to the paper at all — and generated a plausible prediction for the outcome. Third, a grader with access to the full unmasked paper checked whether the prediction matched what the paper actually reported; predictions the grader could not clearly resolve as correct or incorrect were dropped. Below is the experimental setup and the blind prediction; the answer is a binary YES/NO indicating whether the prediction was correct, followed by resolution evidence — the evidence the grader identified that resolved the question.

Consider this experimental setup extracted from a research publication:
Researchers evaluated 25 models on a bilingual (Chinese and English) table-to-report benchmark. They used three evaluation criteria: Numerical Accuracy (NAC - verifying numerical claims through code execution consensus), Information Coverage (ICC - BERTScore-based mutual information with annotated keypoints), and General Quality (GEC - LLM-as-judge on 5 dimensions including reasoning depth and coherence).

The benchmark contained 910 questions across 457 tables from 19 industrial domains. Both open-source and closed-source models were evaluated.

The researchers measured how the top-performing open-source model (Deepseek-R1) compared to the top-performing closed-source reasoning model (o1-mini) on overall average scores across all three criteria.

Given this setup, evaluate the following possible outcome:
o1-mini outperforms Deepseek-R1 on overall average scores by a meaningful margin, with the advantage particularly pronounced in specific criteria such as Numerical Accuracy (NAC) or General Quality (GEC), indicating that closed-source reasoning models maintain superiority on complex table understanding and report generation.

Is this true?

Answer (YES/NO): NO